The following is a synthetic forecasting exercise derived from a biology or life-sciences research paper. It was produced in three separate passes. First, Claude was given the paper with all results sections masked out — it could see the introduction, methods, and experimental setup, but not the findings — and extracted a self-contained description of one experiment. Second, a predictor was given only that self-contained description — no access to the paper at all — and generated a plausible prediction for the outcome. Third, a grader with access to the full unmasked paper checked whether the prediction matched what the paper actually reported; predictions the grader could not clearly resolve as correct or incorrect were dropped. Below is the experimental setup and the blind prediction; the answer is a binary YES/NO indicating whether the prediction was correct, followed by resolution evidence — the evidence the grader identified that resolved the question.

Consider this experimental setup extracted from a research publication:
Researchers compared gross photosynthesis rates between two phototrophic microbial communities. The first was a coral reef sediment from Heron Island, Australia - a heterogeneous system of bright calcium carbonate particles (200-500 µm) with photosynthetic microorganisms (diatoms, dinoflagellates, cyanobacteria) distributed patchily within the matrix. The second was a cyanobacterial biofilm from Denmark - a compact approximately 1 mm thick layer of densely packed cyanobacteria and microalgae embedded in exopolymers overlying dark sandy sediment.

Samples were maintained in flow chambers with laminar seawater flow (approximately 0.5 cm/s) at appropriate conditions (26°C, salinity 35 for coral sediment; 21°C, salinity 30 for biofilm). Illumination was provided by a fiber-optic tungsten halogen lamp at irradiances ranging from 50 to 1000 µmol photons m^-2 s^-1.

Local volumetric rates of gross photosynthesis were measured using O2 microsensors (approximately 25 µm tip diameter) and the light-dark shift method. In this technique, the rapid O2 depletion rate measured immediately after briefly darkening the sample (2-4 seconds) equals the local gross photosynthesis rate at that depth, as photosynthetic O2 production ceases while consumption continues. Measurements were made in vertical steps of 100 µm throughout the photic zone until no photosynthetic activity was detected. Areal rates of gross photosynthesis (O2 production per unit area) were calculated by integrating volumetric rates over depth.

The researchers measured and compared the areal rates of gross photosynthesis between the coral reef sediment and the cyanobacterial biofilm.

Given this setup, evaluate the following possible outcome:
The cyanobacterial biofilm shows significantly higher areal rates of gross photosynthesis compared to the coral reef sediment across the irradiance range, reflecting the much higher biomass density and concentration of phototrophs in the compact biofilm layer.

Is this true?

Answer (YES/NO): NO